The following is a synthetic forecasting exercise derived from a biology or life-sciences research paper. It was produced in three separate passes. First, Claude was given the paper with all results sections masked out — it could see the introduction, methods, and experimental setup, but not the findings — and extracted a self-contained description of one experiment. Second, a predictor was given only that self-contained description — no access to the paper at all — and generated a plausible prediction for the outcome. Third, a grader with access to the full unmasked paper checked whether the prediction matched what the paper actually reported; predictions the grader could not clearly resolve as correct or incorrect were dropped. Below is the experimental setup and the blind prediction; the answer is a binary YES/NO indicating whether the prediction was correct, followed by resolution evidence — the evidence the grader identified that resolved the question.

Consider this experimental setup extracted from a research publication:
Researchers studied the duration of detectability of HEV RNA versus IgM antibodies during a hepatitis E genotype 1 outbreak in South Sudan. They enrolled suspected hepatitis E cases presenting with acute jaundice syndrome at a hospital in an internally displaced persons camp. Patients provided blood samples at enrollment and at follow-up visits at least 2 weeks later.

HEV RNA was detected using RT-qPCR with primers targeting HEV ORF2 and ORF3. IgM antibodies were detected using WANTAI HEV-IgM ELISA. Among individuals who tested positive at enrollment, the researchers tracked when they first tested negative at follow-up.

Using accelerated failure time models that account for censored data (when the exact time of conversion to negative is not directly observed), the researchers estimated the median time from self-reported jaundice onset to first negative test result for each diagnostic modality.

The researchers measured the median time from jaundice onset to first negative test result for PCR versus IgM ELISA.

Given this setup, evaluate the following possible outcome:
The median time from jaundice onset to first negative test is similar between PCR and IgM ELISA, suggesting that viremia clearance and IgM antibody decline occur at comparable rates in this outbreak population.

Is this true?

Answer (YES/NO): NO